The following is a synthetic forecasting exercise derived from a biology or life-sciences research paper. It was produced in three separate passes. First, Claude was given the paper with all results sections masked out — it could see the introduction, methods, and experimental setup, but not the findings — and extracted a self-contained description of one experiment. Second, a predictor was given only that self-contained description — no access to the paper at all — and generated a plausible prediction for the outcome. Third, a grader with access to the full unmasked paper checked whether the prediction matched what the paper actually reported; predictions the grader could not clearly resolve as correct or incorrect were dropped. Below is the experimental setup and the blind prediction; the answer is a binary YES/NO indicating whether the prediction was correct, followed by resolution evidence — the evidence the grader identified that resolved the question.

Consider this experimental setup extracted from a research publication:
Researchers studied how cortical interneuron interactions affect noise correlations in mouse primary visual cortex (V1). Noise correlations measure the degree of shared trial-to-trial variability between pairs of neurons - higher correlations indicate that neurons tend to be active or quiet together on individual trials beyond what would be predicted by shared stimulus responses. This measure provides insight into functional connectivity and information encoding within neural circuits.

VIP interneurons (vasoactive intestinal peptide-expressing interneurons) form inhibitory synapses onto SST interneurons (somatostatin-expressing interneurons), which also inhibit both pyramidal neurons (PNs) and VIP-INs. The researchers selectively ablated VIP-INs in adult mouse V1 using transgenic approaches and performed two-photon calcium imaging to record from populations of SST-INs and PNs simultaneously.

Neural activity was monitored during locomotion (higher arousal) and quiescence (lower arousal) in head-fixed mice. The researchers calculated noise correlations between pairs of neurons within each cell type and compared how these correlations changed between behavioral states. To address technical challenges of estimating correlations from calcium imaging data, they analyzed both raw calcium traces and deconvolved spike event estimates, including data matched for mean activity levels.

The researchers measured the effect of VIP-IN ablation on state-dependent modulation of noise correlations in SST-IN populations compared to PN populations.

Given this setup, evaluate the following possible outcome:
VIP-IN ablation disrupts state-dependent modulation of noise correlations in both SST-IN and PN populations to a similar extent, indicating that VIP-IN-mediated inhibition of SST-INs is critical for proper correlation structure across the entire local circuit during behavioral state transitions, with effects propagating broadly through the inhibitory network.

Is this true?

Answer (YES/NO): NO